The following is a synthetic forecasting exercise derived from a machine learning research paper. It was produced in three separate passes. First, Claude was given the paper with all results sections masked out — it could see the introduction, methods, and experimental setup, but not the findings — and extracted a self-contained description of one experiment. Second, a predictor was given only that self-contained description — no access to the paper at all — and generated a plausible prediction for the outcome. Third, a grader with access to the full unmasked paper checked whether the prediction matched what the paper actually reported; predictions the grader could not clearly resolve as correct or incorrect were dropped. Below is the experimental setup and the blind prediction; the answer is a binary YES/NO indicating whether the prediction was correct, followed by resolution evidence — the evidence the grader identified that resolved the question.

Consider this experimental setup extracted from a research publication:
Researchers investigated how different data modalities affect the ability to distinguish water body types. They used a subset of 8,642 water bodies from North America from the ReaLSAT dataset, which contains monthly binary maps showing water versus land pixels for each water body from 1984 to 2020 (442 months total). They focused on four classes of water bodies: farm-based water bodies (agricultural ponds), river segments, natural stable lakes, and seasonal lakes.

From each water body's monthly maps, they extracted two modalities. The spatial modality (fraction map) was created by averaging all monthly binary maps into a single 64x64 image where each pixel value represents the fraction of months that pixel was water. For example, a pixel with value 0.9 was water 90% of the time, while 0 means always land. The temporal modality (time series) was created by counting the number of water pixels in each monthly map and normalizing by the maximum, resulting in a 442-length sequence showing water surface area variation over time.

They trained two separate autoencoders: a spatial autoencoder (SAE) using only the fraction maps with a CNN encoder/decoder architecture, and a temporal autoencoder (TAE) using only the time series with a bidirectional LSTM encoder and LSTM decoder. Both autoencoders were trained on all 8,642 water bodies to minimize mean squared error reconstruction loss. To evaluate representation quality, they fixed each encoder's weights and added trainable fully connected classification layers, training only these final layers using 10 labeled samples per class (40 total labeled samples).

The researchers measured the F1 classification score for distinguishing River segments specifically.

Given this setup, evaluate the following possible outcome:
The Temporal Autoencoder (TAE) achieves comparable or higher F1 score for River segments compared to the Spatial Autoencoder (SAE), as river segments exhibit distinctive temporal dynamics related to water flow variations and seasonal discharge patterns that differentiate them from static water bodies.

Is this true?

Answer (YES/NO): NO